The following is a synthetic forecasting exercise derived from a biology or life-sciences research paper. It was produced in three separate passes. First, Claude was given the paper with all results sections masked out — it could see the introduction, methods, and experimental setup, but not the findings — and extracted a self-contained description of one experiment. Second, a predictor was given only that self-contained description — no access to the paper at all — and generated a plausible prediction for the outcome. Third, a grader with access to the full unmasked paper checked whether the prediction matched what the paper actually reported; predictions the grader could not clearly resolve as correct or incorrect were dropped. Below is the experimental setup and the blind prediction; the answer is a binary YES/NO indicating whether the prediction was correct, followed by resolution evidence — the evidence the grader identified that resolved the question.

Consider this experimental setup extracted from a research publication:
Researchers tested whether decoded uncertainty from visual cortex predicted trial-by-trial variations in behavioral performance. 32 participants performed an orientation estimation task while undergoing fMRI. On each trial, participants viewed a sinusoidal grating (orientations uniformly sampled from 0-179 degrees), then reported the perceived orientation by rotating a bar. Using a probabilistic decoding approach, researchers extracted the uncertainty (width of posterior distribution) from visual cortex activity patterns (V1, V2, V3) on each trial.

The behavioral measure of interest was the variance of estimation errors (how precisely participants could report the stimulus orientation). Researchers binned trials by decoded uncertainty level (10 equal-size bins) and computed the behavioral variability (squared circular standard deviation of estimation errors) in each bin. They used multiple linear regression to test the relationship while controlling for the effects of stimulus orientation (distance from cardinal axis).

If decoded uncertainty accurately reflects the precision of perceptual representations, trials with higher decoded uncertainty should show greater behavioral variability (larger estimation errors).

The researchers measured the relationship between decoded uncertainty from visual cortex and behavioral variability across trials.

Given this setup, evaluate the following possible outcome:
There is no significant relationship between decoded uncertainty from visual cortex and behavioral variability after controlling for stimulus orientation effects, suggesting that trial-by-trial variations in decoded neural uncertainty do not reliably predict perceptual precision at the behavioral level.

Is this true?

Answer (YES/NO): NO